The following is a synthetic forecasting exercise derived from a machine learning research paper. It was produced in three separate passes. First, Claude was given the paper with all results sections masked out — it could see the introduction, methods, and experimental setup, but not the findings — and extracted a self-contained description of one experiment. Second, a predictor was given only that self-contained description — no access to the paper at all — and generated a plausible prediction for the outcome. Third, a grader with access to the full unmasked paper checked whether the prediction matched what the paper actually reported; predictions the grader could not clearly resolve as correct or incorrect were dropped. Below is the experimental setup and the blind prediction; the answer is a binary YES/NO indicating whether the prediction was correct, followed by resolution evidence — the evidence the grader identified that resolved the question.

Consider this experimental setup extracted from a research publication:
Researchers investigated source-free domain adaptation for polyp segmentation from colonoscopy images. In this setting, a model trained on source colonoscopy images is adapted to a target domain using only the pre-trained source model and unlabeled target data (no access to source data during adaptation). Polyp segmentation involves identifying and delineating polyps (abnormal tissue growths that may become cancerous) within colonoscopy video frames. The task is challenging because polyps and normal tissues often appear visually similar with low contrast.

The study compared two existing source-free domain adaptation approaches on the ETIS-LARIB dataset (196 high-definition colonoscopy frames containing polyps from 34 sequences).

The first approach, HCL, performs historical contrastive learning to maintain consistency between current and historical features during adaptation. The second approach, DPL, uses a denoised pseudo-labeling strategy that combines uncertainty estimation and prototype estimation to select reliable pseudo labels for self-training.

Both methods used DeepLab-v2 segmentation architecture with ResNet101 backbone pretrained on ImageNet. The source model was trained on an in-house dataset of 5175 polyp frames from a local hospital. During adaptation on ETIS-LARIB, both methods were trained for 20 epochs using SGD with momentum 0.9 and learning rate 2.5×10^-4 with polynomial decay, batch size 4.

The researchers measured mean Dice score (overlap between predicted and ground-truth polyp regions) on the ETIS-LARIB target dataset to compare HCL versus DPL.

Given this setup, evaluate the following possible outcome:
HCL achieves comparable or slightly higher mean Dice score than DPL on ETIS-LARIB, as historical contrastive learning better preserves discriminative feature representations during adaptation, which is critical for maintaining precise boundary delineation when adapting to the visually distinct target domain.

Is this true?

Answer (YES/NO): NO